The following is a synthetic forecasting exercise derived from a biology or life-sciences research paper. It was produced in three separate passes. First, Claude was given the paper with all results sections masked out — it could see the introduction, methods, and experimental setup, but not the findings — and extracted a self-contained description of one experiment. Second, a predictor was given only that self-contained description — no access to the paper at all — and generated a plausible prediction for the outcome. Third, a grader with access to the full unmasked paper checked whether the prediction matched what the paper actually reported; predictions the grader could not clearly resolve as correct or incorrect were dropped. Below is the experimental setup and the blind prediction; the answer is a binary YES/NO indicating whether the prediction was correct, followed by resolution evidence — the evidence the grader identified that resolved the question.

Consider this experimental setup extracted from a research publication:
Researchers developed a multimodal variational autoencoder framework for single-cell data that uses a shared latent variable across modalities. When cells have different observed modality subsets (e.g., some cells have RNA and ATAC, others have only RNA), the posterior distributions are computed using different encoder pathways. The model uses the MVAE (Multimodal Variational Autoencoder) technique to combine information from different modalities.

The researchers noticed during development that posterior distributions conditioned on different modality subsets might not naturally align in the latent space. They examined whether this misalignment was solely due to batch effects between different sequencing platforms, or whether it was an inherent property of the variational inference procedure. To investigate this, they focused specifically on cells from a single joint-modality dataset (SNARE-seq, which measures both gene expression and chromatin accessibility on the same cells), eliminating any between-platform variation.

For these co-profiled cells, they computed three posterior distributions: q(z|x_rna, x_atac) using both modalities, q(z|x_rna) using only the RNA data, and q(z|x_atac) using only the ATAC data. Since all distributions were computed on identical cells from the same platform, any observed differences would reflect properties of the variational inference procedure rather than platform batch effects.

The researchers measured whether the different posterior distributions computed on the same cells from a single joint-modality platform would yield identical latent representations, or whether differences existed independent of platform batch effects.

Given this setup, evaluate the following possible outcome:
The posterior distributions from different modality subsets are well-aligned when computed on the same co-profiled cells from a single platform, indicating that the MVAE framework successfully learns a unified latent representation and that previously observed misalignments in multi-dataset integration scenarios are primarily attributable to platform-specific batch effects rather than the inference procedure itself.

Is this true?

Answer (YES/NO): NO